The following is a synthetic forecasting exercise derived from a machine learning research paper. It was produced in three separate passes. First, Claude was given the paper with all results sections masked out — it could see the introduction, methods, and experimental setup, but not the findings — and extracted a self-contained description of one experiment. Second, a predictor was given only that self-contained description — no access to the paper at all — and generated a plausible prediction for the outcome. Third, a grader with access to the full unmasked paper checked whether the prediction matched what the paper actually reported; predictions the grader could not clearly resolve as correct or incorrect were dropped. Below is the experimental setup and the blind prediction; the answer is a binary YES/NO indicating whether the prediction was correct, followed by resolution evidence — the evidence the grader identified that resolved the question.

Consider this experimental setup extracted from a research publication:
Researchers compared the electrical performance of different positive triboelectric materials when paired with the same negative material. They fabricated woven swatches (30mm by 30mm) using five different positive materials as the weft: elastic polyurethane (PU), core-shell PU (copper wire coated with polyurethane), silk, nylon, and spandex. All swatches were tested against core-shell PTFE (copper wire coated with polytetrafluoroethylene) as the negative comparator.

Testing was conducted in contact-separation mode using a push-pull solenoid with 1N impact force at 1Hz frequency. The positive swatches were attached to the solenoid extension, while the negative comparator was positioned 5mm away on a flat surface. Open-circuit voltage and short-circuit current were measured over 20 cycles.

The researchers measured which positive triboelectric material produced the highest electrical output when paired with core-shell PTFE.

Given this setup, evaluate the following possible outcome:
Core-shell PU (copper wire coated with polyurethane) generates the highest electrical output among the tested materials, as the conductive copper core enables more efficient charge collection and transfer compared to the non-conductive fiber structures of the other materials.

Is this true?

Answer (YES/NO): NO